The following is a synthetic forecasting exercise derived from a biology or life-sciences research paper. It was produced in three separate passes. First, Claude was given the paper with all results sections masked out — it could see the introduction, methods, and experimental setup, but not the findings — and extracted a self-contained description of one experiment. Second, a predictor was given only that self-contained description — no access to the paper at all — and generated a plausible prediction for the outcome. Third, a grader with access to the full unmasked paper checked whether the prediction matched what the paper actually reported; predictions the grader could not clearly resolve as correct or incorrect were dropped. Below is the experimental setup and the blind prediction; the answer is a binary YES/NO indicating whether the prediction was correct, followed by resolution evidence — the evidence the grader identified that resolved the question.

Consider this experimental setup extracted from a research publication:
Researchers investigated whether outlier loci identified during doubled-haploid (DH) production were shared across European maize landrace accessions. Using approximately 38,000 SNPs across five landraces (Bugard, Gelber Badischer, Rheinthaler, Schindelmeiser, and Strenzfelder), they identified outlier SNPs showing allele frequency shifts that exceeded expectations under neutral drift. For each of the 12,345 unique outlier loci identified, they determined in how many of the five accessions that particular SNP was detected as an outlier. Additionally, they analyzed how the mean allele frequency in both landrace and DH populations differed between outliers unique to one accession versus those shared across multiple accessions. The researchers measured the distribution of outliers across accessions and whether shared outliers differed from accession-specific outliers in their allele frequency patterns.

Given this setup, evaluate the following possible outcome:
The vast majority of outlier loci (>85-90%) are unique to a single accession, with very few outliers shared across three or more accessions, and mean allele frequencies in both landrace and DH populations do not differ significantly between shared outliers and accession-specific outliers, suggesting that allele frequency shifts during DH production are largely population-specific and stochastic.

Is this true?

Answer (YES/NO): NO